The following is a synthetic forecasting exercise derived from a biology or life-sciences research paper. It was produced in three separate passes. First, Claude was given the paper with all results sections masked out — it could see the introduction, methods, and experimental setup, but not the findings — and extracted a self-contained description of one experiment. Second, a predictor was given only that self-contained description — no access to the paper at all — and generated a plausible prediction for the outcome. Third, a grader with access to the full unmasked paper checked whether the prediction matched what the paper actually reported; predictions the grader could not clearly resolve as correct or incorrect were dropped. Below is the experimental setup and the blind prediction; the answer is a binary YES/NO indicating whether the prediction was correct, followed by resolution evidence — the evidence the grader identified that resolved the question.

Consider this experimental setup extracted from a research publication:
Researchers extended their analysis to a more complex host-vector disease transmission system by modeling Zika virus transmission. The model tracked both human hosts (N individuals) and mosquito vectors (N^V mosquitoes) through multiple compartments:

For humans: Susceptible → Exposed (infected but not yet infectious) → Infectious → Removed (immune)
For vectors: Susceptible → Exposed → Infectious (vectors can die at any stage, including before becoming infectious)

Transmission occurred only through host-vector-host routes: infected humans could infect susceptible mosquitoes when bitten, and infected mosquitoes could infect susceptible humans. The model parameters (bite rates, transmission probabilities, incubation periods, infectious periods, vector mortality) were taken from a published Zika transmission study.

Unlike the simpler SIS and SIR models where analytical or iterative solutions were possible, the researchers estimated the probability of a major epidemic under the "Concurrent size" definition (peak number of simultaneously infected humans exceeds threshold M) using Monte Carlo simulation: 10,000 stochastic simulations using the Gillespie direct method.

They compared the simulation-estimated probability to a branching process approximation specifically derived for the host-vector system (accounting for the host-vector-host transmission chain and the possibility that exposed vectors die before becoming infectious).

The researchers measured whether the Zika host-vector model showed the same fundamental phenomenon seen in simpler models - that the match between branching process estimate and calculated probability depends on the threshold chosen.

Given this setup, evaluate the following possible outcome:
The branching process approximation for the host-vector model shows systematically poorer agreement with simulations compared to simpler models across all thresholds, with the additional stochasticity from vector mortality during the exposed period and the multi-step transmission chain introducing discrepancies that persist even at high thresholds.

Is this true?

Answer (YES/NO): NO